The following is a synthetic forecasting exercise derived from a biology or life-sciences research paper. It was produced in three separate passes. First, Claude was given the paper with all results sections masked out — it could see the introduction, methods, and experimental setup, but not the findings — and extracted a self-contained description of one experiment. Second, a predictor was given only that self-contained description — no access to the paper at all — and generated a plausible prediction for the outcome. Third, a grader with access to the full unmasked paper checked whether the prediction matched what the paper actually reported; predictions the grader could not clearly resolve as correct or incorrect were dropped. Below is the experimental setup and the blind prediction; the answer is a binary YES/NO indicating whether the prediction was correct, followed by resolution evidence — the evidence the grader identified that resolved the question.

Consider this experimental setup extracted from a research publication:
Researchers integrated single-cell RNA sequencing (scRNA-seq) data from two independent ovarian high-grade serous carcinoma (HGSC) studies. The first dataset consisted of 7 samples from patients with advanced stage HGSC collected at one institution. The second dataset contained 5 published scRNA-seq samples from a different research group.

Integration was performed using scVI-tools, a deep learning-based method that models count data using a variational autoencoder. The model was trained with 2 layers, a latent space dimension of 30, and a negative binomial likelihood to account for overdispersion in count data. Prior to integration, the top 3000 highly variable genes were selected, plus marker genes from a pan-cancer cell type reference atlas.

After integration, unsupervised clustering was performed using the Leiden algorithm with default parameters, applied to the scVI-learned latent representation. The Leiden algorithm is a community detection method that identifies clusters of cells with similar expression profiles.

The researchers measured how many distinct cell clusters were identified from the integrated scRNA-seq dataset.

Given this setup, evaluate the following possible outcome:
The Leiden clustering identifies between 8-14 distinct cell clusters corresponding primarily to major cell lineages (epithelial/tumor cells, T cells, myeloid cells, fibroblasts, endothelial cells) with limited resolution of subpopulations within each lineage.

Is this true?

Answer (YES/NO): NO